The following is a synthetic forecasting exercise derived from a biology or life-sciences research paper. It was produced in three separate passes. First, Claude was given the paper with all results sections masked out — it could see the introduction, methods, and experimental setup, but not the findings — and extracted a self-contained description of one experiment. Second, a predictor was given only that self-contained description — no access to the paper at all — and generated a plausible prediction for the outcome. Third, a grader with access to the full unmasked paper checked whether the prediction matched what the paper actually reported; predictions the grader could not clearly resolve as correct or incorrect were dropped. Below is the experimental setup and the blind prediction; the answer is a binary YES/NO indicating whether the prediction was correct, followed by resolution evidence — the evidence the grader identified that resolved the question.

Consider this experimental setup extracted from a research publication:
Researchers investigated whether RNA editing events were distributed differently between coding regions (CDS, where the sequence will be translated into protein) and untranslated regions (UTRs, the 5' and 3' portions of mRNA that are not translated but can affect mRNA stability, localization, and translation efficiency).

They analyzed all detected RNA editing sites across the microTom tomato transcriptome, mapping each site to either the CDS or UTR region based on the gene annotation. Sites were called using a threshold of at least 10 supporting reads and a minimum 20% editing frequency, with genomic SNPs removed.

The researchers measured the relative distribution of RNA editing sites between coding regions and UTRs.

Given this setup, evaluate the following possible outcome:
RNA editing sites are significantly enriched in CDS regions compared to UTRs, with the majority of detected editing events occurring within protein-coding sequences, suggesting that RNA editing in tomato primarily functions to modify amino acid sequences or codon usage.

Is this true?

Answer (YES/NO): NO